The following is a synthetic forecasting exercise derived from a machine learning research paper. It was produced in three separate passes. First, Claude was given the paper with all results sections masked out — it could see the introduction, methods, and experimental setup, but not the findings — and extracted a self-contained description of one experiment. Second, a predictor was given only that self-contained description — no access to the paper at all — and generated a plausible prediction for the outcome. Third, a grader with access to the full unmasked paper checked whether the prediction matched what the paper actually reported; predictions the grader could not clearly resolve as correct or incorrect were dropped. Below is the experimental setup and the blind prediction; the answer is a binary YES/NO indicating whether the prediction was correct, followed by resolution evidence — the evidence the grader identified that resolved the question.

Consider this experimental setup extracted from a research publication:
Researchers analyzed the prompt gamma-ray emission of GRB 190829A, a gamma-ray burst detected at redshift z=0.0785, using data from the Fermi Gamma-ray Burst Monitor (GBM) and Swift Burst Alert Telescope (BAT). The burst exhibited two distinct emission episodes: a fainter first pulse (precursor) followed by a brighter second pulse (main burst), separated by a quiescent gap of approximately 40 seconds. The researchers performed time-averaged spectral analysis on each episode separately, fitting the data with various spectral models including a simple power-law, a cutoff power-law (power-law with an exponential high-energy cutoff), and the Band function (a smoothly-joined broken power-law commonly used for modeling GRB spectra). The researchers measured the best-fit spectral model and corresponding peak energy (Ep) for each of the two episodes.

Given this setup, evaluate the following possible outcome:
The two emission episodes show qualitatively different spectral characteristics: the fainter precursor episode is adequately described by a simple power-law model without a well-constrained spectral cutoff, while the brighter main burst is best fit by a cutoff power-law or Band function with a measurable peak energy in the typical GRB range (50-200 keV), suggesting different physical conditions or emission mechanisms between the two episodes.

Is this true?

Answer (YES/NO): NO